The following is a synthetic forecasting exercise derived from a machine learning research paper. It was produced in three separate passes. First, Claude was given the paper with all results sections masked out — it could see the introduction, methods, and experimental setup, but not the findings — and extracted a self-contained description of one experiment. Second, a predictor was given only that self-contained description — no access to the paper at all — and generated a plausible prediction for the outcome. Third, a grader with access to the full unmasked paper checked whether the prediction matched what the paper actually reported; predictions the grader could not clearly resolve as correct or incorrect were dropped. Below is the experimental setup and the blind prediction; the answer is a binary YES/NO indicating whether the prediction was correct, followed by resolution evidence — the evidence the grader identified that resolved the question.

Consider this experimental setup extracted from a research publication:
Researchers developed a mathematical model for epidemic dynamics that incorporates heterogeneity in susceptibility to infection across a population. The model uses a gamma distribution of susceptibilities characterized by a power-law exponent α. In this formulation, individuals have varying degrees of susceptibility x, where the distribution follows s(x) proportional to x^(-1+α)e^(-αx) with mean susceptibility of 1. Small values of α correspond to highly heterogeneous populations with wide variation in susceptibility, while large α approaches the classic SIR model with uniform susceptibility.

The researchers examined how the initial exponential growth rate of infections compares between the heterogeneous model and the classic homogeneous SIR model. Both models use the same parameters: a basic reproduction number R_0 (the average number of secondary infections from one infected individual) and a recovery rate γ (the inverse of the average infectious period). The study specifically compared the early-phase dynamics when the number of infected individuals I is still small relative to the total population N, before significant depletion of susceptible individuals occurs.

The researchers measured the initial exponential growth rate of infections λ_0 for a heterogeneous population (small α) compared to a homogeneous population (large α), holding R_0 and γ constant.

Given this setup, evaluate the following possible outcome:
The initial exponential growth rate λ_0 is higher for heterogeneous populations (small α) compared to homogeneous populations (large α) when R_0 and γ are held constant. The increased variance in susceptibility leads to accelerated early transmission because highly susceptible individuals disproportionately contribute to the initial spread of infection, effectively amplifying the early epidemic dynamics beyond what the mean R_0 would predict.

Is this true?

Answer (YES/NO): NO